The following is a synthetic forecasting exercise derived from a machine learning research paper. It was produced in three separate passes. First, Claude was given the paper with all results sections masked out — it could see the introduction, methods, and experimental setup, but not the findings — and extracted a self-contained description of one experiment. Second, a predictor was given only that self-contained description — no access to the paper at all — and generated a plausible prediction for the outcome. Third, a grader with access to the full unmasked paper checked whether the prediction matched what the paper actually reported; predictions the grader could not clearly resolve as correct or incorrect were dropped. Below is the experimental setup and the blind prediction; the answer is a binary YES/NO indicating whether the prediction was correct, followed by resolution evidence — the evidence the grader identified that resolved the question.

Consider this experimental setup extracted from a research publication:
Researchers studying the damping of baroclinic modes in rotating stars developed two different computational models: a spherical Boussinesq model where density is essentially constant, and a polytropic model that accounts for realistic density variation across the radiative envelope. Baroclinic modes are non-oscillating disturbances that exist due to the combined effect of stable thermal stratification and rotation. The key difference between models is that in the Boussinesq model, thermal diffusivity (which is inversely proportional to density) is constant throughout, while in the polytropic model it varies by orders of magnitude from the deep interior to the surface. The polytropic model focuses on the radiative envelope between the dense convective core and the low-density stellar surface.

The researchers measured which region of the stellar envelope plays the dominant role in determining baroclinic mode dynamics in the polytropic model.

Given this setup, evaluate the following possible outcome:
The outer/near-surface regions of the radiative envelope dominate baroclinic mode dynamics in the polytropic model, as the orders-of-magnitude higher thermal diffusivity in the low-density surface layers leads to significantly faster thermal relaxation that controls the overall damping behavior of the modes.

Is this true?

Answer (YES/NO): NO